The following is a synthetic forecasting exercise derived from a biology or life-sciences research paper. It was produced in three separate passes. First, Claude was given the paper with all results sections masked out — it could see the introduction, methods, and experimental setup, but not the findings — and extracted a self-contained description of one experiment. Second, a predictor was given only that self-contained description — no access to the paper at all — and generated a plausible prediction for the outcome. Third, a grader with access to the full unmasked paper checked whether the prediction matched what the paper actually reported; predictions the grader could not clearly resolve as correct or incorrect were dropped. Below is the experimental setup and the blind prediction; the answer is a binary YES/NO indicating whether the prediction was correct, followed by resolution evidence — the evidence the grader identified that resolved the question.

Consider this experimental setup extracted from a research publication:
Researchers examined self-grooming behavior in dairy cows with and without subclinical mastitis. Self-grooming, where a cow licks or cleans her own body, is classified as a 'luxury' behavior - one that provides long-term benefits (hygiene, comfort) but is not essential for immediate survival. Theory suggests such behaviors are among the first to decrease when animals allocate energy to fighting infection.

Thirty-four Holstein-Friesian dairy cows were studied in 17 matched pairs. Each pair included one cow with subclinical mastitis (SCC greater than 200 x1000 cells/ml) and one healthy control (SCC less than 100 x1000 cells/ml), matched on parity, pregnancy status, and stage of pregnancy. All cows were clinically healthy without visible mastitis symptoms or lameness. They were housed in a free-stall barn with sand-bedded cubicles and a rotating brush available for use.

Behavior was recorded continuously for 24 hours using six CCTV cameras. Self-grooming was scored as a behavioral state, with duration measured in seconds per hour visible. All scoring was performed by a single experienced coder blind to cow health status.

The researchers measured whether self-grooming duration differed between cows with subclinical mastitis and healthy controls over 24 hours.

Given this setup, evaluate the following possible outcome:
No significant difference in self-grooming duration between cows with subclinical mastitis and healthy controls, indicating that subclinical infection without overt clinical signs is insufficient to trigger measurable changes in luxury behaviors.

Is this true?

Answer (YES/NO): YES